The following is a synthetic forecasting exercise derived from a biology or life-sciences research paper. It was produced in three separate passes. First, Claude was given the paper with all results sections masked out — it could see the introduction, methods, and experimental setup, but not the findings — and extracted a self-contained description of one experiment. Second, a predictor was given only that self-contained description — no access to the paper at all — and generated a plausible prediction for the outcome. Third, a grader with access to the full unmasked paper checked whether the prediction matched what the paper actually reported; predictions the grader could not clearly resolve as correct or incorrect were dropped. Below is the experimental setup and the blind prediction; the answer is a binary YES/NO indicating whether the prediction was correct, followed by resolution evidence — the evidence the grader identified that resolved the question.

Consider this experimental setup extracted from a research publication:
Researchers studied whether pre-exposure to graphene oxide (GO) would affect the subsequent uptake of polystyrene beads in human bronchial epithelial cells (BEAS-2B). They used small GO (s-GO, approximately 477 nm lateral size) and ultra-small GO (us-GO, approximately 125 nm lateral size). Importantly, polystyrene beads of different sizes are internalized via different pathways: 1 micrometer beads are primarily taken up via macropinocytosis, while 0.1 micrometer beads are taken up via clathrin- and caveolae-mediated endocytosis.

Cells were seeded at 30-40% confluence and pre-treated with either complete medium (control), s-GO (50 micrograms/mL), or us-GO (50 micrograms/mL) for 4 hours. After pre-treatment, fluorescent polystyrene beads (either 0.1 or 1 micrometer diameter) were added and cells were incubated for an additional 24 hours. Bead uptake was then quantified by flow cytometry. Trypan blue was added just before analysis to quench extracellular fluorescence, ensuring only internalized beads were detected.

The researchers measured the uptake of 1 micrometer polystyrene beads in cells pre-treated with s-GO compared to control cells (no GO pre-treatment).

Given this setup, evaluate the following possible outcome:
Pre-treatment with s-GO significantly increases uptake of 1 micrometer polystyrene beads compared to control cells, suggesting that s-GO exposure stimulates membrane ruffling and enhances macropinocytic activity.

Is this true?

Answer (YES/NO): NO